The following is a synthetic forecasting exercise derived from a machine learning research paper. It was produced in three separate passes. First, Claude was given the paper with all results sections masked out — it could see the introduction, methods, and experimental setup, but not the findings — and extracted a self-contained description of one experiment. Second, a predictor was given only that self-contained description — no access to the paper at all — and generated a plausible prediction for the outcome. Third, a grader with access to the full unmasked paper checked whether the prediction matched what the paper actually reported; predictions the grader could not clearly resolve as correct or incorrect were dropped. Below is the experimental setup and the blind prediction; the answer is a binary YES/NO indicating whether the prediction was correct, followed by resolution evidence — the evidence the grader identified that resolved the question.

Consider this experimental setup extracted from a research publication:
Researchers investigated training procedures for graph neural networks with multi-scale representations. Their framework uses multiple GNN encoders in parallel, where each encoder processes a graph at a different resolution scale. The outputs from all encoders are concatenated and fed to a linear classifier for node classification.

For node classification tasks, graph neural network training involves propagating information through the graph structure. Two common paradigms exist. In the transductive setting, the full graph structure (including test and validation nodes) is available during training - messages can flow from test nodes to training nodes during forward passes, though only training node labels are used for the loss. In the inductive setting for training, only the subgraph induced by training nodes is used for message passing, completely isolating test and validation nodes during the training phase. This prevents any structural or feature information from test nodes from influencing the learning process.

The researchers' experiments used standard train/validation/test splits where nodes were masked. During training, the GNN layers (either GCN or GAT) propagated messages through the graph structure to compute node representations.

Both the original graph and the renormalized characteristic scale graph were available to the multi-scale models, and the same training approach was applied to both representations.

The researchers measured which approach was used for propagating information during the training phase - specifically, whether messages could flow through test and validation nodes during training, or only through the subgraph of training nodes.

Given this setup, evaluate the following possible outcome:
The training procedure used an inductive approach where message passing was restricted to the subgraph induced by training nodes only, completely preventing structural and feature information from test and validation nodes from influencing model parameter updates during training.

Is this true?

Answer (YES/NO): YES